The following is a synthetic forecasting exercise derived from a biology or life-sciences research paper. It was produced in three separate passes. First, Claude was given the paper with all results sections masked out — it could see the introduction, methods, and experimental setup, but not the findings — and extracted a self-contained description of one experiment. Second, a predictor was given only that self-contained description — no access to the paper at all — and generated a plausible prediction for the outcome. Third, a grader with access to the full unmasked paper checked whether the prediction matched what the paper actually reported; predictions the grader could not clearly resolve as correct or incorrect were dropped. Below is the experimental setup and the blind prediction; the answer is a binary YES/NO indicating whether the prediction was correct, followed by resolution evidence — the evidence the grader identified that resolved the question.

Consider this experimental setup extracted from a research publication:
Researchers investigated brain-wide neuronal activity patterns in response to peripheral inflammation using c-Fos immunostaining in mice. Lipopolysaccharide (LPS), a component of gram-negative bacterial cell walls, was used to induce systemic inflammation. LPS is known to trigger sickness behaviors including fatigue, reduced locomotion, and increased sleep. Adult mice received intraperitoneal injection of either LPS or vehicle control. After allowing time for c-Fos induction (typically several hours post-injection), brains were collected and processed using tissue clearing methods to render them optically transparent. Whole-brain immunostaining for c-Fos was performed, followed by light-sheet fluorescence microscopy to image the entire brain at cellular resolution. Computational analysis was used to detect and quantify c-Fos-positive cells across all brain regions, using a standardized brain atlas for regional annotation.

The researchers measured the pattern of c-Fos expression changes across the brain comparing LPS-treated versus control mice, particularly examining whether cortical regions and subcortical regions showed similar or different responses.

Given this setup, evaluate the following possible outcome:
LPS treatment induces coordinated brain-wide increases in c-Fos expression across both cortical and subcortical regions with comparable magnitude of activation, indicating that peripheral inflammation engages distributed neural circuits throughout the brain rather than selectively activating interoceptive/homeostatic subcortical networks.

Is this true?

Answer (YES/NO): NO